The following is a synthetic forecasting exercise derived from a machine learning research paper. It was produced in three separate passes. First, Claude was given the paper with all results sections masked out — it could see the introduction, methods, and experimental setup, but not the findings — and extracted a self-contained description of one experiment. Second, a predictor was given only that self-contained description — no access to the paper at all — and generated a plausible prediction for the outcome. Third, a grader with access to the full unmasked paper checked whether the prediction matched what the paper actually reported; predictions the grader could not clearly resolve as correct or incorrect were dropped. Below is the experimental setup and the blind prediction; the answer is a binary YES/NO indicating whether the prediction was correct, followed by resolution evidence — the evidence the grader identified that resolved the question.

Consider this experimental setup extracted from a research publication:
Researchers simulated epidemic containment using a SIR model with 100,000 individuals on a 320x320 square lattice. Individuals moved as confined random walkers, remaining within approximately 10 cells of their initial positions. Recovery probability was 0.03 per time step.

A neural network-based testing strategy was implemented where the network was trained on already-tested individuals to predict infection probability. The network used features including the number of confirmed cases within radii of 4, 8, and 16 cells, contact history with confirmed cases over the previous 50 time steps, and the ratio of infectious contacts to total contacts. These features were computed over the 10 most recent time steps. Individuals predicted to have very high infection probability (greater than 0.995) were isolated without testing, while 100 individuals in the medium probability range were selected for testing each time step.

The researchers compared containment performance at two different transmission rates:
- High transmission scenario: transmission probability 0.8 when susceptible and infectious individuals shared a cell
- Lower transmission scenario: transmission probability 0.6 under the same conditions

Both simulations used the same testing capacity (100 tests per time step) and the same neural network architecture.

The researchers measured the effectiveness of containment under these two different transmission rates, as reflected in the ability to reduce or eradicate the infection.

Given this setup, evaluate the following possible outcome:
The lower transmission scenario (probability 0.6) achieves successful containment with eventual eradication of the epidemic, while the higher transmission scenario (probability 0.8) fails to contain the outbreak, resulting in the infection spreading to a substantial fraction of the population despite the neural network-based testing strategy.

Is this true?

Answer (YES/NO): NO